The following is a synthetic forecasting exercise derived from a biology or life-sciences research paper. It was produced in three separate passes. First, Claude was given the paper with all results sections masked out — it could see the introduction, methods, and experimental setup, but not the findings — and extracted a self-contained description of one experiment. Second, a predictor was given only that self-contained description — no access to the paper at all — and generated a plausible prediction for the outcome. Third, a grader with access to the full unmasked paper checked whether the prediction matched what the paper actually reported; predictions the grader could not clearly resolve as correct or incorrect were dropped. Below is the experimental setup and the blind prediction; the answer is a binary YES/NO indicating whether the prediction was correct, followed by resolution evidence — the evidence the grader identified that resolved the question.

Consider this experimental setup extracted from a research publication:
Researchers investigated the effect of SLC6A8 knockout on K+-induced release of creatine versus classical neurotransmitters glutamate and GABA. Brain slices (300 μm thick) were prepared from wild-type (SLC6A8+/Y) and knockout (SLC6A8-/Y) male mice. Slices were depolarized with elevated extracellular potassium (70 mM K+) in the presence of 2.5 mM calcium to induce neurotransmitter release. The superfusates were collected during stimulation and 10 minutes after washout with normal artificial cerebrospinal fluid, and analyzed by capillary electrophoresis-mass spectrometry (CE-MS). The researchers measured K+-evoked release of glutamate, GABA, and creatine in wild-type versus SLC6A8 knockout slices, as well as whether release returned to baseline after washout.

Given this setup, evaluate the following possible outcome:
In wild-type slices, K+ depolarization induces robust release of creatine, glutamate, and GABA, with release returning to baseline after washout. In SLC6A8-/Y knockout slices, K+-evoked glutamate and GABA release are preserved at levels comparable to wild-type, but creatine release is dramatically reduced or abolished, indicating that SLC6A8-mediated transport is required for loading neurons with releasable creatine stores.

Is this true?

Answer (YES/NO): YES